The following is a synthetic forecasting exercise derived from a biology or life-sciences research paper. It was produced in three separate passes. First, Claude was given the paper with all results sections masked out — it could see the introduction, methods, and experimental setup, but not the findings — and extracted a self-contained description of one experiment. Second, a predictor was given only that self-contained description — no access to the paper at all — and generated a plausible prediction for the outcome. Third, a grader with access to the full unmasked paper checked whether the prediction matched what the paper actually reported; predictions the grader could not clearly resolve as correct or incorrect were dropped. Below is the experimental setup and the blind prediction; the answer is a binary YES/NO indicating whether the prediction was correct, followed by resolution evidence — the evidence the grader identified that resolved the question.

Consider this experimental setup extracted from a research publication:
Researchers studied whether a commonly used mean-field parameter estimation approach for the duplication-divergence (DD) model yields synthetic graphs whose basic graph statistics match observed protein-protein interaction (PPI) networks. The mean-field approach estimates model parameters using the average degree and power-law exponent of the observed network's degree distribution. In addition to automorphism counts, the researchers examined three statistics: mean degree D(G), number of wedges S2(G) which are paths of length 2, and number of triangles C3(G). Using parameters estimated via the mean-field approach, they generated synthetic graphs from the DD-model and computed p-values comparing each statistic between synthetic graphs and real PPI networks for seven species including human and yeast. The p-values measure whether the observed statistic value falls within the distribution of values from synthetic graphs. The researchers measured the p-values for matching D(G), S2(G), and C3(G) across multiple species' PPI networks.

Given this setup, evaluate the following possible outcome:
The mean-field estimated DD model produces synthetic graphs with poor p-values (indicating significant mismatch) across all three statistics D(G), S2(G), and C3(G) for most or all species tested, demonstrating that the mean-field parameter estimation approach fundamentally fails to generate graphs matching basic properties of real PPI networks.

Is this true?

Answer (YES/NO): YES